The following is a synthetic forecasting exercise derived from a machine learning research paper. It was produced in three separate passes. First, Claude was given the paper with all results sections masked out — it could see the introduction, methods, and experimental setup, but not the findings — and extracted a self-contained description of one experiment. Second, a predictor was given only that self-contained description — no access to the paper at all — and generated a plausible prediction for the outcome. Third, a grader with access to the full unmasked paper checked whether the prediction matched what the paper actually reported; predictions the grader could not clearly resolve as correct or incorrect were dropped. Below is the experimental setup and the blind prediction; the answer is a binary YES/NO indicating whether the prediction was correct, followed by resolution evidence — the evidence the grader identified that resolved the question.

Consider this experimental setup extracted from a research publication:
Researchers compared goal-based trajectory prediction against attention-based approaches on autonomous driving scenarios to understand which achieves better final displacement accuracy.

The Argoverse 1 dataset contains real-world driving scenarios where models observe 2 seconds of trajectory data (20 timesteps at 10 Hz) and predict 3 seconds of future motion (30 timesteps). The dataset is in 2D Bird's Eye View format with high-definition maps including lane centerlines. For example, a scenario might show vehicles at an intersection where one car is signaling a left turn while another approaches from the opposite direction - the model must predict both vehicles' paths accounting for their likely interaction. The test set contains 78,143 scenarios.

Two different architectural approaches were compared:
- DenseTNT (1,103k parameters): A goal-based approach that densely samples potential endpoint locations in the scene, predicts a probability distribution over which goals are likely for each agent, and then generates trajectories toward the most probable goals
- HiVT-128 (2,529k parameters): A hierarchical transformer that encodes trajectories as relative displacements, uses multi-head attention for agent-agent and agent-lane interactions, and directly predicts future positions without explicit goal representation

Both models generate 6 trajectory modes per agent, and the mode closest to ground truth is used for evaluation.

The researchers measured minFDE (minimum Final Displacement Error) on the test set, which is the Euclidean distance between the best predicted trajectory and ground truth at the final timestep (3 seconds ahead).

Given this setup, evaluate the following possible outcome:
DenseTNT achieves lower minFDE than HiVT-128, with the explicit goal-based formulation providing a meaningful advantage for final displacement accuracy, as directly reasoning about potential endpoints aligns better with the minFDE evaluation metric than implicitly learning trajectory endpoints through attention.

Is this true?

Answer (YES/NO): NO